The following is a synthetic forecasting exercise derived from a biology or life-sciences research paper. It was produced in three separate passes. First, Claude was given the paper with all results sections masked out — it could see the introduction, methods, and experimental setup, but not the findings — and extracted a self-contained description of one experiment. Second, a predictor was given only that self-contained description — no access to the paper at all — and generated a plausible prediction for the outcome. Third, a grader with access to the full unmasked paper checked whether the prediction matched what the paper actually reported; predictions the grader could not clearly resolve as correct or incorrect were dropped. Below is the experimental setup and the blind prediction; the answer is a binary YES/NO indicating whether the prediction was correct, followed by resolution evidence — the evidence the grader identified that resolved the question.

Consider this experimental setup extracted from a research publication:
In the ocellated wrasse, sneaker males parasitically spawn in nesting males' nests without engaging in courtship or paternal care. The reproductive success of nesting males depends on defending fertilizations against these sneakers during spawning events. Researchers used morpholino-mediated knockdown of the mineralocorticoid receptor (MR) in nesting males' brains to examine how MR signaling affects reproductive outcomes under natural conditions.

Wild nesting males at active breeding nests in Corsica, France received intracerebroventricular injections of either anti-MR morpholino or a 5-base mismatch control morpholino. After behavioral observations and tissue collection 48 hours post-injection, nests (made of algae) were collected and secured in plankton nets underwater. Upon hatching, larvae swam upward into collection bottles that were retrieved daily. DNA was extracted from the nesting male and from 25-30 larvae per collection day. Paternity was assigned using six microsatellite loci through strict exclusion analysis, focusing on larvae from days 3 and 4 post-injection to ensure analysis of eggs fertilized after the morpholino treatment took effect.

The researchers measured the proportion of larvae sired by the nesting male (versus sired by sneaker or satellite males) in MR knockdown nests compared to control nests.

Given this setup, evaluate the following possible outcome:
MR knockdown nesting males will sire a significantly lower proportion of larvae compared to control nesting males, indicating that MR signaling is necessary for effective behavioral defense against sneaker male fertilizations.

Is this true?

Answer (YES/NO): NO